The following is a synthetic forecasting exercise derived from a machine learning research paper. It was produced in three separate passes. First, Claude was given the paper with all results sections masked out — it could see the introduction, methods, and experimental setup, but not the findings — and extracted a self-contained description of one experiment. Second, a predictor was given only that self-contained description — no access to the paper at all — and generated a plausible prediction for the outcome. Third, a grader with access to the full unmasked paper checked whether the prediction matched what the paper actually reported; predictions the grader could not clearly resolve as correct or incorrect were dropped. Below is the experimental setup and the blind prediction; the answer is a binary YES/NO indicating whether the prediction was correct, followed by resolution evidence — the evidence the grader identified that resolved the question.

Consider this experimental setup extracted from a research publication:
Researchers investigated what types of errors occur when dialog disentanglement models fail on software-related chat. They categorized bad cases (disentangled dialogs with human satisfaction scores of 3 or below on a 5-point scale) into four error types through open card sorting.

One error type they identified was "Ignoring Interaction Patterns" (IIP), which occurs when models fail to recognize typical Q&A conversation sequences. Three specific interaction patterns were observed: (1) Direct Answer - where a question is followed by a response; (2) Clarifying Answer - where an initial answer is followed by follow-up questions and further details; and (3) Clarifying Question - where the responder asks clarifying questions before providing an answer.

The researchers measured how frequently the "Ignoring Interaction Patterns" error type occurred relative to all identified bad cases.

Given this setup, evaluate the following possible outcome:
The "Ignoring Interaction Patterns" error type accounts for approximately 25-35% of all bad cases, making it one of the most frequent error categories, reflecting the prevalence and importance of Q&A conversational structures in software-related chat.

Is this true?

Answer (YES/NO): NO